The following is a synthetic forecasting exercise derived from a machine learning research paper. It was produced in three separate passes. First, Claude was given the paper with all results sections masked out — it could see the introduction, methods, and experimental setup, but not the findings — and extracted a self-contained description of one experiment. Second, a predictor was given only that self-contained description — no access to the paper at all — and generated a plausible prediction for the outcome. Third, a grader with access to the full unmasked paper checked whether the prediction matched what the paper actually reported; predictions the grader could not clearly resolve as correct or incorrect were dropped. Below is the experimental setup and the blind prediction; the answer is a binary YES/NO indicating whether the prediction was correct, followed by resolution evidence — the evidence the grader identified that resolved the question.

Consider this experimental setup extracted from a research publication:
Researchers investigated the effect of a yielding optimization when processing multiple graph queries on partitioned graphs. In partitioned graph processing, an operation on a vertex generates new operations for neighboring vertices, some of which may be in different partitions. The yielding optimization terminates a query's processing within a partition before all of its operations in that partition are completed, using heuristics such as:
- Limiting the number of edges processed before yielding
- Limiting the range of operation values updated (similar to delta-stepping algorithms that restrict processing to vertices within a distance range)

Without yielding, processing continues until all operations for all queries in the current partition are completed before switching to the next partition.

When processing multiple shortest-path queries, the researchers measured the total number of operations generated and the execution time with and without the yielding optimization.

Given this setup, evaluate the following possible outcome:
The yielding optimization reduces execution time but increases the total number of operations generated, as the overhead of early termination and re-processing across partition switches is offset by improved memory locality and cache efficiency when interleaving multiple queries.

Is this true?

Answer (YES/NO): NO